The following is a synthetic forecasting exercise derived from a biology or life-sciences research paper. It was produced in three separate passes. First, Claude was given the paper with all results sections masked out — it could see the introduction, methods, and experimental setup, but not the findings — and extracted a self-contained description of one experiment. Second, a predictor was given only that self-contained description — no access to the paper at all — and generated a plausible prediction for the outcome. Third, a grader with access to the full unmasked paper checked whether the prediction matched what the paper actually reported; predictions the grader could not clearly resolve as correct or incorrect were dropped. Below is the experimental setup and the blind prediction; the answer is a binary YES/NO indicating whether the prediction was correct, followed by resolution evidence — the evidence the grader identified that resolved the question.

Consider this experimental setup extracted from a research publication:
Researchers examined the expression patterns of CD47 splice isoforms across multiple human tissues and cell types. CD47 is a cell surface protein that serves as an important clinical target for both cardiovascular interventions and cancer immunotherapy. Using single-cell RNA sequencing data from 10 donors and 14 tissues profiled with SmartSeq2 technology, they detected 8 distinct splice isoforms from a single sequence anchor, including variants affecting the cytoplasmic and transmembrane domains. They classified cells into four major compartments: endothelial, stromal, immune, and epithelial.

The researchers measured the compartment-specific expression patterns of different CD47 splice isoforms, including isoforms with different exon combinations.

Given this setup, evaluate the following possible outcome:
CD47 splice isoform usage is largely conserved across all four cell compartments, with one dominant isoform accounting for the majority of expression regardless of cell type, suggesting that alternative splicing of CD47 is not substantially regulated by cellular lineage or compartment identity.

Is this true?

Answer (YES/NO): NO